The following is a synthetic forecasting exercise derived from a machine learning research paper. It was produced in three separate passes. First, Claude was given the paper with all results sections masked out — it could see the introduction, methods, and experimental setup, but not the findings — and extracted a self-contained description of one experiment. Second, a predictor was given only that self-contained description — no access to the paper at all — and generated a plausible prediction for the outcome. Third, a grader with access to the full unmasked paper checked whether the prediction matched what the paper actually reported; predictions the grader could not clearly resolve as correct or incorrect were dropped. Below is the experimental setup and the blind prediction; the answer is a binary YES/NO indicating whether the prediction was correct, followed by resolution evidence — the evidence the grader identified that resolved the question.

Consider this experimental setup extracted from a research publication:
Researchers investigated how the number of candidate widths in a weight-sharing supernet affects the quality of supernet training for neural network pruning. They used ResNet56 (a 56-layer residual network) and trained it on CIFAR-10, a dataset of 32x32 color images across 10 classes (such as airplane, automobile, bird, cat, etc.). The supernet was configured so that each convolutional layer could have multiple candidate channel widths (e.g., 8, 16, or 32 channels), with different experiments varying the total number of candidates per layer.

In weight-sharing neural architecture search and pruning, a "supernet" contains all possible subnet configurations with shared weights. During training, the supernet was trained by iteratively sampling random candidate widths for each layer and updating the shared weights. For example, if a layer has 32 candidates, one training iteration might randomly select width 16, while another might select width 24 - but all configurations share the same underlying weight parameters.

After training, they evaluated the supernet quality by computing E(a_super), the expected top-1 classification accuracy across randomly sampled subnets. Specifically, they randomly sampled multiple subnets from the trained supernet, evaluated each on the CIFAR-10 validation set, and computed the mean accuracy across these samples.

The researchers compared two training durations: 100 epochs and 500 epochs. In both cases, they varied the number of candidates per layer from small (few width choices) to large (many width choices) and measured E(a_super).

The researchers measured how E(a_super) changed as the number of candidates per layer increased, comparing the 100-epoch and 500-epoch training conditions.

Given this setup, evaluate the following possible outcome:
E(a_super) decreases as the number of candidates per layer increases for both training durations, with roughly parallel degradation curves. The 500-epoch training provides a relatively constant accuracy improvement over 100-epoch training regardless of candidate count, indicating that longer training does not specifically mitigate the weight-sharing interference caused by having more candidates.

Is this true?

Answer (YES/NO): NO